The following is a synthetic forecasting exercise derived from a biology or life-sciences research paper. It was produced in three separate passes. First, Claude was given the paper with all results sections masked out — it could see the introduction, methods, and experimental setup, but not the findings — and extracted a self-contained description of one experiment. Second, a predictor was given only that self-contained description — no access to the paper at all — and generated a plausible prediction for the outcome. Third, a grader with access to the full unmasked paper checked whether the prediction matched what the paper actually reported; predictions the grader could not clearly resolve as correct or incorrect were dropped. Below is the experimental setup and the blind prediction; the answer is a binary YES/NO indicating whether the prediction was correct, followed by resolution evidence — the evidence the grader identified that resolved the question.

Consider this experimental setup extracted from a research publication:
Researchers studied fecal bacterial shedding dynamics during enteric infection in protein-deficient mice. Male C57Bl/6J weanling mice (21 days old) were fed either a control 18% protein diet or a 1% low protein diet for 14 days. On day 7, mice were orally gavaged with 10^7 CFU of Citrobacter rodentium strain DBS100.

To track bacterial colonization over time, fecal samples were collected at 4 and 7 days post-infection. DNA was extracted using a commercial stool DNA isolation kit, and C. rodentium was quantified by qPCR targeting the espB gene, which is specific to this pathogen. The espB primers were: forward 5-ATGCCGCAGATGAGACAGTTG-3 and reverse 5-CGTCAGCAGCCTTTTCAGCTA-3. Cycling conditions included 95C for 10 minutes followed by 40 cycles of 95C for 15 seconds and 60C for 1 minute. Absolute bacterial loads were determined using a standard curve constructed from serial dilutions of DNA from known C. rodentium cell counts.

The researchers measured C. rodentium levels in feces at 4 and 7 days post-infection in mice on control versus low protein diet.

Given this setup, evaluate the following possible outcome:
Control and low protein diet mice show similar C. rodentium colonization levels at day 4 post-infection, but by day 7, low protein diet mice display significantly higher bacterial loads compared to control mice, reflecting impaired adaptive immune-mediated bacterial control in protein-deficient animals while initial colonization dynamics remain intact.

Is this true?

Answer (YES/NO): NO